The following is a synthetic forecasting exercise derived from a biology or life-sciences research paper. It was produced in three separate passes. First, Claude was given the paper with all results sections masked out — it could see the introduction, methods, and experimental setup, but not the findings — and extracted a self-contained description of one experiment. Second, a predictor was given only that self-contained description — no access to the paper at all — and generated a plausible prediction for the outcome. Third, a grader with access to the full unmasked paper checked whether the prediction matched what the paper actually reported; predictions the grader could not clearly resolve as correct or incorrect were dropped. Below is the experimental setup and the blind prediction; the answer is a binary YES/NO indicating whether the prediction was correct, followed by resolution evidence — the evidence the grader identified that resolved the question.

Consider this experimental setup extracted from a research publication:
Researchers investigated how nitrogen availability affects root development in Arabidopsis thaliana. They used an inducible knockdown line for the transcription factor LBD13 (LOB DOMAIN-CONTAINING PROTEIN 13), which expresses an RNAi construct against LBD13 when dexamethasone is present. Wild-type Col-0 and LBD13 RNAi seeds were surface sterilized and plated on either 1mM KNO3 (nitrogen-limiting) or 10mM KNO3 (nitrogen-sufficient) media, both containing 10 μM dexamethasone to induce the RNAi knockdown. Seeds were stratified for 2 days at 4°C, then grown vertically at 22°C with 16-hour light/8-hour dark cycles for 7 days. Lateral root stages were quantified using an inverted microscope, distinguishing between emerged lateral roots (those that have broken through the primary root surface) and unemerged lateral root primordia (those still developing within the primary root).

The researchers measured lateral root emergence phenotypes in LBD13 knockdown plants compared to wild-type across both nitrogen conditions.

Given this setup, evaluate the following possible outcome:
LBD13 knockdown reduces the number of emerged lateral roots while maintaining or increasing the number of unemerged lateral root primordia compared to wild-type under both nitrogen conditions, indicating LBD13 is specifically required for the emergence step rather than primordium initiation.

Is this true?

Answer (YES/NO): NO